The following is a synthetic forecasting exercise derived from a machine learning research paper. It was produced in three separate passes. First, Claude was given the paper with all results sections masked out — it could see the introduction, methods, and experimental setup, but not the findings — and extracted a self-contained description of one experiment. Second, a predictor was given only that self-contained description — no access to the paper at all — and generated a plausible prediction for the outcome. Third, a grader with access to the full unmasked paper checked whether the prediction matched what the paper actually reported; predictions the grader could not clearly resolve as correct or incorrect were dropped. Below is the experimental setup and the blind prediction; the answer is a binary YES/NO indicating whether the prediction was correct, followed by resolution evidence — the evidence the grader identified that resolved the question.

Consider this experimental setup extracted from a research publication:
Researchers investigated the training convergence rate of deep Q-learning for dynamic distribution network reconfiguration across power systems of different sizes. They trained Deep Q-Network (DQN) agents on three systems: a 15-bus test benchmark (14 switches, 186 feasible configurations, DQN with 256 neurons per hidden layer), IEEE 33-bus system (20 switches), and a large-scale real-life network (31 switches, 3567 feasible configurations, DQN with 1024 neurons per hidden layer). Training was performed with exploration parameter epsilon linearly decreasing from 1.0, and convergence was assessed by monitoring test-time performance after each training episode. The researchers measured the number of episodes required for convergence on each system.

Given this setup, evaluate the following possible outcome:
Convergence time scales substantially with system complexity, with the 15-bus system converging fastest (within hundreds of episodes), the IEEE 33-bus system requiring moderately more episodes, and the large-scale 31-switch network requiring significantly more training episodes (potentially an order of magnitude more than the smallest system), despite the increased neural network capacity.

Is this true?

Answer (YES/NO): NO